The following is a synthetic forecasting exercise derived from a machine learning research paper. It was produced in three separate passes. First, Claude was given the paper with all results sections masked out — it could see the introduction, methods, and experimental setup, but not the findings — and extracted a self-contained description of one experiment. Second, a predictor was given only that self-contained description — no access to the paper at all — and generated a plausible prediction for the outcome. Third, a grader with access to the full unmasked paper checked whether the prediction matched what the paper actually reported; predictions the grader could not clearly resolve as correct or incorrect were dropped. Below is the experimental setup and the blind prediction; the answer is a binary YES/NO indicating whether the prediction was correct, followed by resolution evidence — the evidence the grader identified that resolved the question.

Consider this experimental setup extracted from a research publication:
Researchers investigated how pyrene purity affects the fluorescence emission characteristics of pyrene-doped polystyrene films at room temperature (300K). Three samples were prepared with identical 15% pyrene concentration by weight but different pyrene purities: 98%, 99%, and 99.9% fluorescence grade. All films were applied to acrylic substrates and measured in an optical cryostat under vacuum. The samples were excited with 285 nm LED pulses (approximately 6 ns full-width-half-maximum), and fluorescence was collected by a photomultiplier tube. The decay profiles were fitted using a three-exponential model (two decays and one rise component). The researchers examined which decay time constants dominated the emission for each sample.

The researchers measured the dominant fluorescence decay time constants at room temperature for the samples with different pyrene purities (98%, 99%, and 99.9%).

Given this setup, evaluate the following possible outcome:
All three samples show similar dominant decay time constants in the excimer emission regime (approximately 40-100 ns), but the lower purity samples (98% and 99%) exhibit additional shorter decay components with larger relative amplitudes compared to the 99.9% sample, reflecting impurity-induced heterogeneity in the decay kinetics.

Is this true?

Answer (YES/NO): NO